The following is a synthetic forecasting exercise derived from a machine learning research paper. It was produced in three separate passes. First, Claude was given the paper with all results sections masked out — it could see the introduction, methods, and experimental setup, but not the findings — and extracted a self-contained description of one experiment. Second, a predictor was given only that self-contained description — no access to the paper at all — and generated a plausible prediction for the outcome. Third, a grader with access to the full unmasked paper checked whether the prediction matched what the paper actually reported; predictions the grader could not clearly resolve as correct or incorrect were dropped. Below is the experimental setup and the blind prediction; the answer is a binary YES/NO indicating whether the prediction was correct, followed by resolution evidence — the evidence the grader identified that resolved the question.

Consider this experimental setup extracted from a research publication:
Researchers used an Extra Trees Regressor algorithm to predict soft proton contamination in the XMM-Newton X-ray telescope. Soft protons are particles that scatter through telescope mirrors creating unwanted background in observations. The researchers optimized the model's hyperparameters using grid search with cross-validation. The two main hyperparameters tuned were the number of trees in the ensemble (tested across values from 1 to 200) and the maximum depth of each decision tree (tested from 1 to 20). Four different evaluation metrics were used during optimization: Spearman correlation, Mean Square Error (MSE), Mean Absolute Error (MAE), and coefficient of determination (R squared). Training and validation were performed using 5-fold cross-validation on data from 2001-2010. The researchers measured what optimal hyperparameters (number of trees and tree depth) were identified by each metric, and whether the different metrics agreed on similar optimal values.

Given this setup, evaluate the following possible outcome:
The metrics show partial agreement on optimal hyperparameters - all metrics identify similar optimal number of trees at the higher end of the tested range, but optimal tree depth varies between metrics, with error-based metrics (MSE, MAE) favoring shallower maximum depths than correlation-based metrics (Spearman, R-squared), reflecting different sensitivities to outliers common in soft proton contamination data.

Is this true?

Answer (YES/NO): NO